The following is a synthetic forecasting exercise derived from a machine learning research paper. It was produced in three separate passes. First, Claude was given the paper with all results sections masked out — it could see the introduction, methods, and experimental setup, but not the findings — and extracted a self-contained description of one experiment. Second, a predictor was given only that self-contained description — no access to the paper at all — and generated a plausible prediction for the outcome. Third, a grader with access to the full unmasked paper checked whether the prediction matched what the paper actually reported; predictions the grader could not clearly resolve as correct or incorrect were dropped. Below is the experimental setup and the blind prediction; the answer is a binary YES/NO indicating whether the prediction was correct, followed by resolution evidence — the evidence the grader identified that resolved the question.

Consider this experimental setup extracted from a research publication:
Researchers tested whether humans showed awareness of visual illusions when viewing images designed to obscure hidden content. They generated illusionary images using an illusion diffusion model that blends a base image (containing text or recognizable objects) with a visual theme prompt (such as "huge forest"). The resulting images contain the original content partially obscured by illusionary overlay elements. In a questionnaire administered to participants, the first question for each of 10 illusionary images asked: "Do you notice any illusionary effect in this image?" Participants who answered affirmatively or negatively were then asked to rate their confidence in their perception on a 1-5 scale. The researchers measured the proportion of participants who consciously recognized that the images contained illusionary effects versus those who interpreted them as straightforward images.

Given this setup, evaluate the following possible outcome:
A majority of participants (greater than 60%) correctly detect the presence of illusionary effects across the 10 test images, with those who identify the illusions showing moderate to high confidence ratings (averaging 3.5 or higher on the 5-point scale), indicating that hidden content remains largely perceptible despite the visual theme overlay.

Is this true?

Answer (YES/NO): YES